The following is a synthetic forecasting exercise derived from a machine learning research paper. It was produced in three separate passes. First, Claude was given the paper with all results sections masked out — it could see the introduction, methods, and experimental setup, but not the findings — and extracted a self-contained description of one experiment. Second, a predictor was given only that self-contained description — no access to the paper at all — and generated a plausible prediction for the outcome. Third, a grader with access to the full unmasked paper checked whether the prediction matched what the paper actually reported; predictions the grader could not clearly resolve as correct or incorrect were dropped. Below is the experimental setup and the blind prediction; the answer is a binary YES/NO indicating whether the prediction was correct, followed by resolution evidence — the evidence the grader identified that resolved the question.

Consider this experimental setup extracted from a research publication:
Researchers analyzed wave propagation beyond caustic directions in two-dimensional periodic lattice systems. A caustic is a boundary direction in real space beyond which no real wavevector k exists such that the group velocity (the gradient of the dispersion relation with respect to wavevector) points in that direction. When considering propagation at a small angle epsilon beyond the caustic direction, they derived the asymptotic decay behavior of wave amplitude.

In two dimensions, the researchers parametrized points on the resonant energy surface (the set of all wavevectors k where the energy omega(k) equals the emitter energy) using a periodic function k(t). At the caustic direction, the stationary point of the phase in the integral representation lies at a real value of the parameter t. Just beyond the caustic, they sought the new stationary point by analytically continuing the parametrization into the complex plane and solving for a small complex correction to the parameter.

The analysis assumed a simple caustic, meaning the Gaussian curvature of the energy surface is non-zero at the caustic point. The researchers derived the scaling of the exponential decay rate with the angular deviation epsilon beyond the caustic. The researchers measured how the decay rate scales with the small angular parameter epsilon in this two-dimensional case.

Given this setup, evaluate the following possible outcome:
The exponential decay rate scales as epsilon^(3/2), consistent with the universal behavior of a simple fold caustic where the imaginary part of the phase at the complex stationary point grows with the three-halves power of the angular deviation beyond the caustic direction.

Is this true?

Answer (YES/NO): YES